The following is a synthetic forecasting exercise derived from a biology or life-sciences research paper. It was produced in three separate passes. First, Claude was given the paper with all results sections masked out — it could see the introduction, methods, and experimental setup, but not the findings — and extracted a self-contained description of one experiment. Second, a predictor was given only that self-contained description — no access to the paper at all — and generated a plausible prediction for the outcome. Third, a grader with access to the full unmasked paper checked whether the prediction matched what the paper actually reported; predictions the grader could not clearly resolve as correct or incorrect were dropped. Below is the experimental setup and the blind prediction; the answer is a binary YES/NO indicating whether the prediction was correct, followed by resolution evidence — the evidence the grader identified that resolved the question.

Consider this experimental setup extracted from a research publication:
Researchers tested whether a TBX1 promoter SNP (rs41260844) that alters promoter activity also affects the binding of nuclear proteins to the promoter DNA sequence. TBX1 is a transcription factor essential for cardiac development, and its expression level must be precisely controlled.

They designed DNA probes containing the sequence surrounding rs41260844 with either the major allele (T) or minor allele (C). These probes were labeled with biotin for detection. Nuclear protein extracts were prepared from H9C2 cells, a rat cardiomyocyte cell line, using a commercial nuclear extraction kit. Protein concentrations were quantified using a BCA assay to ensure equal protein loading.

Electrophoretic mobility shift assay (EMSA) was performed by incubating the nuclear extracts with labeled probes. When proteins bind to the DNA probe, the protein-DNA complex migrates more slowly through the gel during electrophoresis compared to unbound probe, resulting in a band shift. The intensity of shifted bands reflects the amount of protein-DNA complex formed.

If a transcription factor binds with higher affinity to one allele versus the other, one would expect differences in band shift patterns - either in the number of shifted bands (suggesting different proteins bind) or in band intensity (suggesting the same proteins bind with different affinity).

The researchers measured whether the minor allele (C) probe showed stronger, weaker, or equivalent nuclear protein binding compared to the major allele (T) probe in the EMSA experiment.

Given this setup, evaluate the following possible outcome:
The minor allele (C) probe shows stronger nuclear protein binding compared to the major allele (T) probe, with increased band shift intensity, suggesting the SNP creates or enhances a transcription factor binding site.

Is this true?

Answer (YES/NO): NO